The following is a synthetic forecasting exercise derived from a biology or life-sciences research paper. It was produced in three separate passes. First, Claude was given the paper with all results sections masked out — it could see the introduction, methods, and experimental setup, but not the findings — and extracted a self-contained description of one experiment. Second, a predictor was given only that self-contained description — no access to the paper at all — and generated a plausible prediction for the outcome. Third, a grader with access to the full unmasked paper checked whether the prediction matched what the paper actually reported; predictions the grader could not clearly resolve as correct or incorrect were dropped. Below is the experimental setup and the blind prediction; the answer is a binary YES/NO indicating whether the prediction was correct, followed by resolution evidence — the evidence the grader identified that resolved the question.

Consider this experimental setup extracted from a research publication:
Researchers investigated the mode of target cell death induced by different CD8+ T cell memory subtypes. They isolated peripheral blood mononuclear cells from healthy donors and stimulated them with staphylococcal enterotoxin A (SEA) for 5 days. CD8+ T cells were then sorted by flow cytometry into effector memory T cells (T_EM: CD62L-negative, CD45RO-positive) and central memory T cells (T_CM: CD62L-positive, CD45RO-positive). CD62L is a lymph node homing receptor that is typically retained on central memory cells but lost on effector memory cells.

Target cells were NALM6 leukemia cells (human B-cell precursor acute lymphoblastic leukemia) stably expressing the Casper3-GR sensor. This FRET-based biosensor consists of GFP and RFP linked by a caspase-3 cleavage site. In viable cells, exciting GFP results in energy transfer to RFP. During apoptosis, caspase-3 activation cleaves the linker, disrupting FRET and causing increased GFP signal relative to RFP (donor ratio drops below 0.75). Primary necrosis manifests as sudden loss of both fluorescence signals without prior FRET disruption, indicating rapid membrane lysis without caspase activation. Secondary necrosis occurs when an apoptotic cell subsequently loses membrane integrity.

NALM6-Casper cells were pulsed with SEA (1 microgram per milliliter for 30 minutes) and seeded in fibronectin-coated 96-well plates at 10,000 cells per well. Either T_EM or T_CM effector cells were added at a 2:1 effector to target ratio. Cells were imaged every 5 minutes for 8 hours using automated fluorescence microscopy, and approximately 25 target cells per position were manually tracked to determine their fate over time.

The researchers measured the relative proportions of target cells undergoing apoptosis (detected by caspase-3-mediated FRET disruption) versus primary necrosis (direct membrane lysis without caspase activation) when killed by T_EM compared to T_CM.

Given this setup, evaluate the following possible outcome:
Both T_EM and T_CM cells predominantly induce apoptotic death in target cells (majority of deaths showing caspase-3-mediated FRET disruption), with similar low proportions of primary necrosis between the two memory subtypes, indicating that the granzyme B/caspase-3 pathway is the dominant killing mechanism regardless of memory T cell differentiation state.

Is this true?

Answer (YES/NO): NO